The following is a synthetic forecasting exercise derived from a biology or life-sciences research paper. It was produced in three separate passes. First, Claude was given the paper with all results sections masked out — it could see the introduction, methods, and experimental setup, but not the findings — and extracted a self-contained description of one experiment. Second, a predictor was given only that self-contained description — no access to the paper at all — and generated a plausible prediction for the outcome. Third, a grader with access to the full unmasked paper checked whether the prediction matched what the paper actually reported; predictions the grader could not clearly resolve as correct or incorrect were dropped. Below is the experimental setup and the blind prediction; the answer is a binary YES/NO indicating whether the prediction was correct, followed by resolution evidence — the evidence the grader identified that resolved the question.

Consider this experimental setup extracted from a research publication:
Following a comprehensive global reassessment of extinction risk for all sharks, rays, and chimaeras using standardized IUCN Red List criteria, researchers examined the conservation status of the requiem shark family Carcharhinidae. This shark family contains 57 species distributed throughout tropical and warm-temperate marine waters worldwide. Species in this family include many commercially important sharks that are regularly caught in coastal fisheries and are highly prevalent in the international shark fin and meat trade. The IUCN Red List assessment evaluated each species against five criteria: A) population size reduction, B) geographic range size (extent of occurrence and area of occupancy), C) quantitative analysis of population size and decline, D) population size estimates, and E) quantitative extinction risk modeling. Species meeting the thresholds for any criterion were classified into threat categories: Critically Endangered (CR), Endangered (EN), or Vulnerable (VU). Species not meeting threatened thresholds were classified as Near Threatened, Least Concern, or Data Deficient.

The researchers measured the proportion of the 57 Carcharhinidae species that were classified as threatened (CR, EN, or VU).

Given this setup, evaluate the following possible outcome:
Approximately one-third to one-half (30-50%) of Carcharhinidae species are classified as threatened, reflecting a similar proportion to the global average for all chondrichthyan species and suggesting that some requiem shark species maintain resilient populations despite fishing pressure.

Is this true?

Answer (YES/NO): NO